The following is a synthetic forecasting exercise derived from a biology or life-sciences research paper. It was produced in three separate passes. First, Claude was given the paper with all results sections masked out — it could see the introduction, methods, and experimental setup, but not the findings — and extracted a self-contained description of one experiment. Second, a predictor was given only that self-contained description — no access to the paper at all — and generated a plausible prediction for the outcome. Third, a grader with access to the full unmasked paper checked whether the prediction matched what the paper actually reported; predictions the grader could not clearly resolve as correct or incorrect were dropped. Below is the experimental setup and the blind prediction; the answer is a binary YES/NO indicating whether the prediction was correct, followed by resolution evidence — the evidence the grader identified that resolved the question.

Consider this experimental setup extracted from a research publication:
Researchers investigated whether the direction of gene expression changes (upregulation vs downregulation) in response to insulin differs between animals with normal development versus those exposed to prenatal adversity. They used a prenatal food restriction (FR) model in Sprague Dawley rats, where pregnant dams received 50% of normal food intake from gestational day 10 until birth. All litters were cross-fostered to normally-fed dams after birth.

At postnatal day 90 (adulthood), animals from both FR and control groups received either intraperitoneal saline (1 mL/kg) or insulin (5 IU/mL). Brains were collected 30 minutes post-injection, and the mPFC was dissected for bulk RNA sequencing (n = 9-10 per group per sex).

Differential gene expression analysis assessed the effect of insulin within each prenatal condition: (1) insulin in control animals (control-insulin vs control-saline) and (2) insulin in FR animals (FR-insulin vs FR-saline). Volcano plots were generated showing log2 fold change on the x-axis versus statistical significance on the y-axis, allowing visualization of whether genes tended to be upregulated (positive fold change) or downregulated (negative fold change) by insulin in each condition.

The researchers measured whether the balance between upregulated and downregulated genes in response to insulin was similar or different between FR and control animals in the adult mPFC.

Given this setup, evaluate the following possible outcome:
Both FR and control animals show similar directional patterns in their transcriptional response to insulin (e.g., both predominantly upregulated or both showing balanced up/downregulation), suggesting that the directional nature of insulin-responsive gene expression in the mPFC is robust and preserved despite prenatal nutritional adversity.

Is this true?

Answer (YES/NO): NO